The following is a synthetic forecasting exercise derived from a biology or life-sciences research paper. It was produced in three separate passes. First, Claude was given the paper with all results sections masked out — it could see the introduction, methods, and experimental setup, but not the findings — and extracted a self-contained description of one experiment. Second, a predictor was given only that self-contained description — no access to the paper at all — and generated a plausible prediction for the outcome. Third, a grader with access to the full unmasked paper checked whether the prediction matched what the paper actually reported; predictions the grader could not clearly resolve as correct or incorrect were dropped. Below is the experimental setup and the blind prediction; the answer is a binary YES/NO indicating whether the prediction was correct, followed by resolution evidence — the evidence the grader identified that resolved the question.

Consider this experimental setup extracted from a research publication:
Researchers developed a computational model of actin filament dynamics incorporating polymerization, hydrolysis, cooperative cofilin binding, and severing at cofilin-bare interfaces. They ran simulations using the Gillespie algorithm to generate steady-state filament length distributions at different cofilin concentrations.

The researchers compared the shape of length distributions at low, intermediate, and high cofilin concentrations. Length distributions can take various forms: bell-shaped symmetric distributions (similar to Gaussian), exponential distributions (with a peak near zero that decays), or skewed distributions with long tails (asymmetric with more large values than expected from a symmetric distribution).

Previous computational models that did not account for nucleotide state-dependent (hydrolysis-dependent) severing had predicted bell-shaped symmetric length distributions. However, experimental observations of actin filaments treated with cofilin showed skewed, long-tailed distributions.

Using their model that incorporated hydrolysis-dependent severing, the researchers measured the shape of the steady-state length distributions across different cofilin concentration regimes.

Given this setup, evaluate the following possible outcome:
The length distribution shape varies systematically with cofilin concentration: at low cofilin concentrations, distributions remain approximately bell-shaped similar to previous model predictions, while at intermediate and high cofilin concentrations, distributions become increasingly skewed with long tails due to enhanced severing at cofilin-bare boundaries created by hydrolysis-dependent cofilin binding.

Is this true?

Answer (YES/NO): YES